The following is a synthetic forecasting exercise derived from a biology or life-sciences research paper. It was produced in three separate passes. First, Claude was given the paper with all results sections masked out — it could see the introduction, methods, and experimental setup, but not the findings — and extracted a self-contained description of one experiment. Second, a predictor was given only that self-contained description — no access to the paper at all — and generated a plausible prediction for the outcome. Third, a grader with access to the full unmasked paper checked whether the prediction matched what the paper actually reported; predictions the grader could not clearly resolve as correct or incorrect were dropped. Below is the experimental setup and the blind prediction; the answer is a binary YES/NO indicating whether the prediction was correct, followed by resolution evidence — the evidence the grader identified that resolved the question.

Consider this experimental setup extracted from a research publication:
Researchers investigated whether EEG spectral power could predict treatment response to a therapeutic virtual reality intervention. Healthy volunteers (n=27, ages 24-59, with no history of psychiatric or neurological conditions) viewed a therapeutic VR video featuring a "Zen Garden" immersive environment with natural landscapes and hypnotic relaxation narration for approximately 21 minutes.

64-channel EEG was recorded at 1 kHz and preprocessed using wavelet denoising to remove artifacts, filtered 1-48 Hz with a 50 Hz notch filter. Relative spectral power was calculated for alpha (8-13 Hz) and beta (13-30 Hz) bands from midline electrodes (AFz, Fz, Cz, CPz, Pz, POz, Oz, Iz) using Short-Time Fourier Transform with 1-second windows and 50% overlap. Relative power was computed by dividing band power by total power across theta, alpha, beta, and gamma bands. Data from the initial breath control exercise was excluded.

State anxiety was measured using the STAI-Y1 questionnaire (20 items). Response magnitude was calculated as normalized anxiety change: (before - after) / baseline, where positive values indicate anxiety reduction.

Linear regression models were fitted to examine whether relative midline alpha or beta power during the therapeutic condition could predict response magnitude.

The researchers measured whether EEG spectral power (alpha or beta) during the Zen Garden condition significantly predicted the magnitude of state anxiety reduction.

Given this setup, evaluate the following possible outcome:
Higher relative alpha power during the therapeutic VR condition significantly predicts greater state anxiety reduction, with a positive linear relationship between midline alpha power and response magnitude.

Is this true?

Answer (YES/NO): NO